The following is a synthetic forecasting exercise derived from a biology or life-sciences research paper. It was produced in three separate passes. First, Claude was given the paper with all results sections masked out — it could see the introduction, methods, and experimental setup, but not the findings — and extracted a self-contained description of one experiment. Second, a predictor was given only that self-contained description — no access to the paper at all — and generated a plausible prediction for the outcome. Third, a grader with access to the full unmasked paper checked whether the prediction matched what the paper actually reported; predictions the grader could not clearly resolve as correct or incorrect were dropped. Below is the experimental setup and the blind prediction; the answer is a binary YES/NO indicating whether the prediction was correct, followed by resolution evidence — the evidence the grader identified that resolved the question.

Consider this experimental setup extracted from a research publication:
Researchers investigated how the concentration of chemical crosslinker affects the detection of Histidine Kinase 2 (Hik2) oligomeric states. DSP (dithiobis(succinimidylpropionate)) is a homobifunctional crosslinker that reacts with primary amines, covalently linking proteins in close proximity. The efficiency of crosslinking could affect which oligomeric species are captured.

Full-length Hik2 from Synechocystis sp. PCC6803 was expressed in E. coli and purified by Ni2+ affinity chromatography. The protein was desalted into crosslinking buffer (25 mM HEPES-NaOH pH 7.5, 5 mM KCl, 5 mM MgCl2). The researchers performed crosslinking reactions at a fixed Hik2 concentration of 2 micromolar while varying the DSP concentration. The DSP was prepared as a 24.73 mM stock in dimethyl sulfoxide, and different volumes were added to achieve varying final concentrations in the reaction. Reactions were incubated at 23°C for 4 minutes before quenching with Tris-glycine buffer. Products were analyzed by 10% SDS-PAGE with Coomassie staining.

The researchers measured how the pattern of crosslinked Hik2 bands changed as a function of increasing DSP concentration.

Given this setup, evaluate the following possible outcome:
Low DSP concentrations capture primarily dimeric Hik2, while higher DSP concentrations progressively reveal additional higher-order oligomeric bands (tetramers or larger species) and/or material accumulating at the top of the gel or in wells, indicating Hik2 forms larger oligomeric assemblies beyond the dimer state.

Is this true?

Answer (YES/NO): NO